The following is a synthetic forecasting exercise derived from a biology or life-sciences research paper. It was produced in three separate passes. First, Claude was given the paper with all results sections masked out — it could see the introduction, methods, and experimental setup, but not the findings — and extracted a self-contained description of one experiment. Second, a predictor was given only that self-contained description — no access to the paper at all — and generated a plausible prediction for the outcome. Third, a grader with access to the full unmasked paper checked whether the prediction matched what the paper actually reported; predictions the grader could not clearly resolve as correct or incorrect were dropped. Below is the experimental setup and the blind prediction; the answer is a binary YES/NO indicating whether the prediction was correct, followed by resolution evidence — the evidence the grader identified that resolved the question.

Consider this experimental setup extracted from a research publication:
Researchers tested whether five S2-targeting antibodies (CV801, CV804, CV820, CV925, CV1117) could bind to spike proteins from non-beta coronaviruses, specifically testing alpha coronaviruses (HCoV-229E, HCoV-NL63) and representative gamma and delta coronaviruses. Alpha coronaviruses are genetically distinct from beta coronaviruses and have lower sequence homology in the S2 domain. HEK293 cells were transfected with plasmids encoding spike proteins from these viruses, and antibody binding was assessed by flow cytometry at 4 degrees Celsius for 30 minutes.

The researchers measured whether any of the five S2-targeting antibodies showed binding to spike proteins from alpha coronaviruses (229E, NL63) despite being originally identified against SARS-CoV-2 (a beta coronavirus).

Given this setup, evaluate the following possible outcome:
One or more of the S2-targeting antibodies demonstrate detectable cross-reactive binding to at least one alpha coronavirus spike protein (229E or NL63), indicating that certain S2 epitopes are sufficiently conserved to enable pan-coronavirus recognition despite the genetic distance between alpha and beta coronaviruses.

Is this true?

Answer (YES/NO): YES